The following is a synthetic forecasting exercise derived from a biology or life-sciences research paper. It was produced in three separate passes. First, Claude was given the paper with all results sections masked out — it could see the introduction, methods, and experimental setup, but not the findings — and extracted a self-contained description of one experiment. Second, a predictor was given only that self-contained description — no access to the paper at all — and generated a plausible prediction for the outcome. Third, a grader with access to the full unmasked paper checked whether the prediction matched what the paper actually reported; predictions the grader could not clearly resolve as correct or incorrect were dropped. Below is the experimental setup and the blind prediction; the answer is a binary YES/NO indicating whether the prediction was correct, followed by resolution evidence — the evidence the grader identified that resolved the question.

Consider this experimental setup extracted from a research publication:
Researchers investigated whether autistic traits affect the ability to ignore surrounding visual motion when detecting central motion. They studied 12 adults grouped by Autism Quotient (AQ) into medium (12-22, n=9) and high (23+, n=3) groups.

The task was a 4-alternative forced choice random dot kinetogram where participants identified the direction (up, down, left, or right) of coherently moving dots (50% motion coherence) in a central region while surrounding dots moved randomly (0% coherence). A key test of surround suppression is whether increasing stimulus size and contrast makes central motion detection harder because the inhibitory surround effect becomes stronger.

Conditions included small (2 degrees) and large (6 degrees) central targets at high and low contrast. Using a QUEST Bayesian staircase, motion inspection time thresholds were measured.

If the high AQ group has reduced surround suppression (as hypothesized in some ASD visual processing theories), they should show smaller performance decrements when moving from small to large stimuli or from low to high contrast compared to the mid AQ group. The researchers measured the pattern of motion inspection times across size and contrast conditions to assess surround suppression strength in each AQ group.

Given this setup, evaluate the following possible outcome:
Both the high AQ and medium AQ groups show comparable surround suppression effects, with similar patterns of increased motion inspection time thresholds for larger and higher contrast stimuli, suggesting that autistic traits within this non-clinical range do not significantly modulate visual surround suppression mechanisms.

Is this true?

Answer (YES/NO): NO